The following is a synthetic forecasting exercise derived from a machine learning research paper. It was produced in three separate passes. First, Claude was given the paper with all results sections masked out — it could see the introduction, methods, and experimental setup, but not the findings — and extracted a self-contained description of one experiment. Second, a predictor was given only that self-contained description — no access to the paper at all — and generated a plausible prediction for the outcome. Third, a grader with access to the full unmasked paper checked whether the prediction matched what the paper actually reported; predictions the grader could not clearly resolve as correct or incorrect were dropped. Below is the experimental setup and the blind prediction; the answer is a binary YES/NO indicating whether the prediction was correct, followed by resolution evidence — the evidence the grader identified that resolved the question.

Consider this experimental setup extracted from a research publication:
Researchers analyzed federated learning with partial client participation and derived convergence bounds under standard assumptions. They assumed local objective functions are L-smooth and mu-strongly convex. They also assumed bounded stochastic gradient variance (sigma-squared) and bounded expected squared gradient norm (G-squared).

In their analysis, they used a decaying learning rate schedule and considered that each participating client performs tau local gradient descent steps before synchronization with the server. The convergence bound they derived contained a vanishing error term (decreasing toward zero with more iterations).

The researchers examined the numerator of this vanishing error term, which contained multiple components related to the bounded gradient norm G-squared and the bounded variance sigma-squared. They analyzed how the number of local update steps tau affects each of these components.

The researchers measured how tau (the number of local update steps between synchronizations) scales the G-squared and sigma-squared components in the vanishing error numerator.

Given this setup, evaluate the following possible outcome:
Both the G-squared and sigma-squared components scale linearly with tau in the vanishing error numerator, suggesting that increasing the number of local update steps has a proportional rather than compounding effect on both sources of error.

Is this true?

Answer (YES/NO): NO